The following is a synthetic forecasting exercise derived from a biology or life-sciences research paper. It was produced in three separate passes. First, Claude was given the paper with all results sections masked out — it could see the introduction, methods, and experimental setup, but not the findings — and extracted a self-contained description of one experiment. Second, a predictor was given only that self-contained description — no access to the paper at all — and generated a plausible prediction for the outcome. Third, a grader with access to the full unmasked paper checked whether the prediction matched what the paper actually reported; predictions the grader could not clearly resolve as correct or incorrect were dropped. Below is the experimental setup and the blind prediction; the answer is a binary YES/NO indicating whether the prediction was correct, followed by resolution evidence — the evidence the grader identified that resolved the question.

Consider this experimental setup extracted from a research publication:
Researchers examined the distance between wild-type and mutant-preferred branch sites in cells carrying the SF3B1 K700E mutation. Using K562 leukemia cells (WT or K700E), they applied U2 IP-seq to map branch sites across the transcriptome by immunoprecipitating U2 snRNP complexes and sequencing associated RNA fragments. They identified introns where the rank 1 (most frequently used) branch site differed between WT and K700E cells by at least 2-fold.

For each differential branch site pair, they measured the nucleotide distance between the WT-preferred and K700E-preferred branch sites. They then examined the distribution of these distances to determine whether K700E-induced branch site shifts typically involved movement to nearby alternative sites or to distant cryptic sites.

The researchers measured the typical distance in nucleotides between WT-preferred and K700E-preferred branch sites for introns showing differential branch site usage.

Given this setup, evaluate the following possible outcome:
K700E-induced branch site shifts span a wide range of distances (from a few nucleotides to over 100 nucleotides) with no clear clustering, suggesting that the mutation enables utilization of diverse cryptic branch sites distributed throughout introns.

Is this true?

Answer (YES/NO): NO